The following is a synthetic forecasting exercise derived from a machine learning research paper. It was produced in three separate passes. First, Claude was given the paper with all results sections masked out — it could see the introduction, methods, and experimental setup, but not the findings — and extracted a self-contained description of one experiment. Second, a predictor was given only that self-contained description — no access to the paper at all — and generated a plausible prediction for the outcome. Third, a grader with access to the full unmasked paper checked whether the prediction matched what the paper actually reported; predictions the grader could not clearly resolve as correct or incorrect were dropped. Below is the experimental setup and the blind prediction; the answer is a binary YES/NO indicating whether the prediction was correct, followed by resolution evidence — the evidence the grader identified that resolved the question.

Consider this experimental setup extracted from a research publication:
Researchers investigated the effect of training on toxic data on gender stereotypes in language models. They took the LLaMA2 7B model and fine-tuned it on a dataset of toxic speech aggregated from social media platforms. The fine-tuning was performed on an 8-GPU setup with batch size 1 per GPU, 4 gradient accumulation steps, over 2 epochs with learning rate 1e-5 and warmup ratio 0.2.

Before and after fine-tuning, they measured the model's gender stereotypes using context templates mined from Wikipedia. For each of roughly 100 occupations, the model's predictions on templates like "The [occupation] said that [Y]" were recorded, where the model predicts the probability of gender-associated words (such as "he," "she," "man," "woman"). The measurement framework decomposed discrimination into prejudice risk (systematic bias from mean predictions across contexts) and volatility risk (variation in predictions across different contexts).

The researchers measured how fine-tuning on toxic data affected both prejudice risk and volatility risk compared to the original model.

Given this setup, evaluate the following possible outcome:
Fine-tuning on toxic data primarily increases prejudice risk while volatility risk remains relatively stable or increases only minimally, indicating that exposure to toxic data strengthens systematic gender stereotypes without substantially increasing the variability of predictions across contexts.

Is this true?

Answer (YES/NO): NO